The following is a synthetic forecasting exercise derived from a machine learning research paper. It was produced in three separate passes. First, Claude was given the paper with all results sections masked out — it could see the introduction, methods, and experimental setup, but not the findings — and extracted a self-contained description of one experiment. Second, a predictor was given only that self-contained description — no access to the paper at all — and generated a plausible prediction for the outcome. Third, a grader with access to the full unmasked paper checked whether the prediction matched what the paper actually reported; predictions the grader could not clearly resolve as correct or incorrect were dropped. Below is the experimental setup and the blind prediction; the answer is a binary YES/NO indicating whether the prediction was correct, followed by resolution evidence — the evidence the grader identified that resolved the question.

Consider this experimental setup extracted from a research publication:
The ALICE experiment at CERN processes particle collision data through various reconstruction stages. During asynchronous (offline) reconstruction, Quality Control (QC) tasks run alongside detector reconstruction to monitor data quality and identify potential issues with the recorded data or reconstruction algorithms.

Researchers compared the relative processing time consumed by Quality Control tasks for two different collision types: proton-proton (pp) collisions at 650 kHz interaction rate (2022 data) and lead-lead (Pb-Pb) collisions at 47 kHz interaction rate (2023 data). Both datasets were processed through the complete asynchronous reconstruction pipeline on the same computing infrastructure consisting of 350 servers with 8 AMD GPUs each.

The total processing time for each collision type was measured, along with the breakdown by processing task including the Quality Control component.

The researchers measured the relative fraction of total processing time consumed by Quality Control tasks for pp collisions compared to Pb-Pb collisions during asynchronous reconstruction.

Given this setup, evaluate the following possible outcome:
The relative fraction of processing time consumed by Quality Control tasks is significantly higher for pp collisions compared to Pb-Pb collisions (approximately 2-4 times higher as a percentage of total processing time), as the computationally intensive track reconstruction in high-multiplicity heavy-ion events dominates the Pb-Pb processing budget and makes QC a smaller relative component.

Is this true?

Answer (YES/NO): YES